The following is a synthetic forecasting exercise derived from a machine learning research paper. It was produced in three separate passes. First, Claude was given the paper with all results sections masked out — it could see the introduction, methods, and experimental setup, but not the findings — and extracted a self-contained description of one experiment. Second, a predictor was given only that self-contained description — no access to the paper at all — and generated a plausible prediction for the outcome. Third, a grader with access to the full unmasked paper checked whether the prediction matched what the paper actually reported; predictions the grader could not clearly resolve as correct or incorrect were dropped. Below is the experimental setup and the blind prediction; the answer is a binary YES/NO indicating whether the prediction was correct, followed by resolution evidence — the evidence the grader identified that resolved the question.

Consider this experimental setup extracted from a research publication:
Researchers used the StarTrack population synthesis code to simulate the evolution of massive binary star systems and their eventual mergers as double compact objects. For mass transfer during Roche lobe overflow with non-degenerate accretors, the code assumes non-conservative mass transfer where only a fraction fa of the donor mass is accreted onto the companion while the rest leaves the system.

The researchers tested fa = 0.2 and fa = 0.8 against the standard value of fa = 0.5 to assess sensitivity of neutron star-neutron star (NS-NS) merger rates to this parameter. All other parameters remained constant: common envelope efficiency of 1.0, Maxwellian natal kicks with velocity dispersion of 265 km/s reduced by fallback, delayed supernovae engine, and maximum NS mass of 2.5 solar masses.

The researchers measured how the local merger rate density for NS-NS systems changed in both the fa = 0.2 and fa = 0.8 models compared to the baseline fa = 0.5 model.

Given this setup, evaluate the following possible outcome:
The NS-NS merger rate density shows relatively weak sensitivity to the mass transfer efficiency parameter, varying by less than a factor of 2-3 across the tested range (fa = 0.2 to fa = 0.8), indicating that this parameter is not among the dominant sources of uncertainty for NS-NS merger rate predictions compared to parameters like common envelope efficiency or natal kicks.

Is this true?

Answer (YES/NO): NO